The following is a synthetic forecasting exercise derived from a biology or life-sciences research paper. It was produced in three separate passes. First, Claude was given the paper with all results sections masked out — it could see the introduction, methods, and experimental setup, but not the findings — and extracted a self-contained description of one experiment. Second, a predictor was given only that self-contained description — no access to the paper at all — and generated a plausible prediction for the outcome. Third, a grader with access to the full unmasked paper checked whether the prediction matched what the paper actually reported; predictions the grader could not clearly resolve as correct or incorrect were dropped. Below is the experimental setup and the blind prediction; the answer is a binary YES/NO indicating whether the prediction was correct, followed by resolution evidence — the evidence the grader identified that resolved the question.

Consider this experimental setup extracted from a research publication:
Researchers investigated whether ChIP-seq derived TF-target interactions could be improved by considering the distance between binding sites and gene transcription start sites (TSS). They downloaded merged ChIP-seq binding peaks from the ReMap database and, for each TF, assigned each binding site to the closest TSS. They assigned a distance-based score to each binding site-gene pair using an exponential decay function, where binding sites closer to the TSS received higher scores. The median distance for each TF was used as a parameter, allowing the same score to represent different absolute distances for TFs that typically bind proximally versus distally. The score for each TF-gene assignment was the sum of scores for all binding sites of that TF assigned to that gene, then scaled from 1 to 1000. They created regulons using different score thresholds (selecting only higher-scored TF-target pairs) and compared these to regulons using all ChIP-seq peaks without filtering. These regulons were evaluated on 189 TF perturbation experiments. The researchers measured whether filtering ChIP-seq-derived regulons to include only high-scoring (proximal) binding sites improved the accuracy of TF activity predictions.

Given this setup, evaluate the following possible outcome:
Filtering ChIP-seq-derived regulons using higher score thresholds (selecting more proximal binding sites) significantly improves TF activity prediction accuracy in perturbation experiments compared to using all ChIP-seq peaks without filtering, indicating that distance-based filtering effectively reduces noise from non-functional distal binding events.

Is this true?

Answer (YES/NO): NO